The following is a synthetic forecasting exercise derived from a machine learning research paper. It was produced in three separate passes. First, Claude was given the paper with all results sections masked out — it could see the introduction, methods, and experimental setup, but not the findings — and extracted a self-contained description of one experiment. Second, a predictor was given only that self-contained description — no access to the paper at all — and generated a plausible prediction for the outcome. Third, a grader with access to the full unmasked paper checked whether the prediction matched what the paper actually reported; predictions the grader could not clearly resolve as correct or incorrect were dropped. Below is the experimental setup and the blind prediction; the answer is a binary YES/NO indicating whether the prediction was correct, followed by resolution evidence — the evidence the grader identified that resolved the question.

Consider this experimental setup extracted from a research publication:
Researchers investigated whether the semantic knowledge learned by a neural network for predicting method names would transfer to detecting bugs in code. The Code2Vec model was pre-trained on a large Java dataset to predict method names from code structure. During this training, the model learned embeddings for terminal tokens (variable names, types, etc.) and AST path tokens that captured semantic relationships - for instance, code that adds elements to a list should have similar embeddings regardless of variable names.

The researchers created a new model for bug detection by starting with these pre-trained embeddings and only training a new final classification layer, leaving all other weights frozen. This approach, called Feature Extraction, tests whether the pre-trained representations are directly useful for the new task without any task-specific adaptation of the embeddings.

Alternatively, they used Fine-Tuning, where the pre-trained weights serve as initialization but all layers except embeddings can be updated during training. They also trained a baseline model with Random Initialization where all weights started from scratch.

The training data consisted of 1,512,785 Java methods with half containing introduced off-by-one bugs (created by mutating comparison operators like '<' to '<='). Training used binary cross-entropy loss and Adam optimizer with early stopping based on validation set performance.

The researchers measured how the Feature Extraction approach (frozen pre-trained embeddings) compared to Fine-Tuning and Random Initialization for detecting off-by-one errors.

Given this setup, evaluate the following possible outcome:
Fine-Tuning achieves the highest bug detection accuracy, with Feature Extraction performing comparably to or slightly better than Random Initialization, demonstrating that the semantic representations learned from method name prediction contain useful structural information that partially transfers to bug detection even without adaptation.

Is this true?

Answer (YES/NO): NO